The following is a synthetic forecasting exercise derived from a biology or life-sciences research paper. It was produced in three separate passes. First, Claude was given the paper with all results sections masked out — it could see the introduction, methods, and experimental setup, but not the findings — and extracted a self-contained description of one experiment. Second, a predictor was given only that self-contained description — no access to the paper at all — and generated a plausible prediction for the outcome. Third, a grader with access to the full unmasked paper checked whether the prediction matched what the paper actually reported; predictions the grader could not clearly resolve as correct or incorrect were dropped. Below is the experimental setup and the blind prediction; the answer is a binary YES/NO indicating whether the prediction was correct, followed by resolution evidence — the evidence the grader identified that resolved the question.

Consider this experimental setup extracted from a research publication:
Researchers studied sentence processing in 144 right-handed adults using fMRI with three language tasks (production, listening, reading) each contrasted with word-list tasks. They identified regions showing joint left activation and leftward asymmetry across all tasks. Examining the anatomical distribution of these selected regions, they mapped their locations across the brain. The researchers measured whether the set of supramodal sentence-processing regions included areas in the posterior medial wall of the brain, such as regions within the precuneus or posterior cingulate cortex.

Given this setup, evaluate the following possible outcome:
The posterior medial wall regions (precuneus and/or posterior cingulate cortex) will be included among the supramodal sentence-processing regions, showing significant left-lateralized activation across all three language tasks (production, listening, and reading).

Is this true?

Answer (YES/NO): YES